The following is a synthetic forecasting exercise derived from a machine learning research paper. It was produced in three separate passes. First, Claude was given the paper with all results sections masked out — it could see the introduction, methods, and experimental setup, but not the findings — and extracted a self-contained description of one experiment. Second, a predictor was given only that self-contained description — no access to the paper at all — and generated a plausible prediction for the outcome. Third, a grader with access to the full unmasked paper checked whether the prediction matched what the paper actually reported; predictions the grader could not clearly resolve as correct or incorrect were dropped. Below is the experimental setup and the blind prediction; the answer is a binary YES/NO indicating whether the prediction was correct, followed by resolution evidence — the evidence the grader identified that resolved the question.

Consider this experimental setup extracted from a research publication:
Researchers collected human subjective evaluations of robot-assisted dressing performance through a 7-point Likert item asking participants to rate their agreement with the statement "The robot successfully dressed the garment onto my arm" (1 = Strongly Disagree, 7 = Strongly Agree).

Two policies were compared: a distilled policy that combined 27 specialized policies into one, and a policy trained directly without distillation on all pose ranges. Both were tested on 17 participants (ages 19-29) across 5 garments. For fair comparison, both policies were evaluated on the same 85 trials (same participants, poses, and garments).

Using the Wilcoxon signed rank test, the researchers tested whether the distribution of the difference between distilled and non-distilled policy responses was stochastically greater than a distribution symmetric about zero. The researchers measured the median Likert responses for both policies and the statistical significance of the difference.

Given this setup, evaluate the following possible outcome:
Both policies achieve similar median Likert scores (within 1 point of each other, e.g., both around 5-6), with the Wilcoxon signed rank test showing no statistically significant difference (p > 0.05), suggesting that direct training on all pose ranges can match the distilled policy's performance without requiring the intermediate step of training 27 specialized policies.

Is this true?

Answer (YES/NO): NO